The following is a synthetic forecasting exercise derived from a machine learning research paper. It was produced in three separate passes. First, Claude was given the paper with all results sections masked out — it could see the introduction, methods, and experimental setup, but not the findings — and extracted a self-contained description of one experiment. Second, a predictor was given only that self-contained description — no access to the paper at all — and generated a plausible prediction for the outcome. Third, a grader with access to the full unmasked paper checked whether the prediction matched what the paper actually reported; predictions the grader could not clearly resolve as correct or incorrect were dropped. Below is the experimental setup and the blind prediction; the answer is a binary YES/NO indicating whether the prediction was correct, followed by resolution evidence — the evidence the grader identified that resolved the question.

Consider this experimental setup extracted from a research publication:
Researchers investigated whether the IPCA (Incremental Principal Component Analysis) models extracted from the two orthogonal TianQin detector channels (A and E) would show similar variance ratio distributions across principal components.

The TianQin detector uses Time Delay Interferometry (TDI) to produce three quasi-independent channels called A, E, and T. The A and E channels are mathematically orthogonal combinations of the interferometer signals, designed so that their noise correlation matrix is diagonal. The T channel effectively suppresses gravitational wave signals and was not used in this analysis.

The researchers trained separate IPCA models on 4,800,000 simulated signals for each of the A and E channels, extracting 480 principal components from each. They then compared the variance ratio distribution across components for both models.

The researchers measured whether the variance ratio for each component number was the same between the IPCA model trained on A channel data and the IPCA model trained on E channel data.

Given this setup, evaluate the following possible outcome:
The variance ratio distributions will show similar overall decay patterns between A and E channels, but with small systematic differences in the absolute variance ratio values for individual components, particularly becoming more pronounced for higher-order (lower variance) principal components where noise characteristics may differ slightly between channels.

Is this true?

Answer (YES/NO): NO